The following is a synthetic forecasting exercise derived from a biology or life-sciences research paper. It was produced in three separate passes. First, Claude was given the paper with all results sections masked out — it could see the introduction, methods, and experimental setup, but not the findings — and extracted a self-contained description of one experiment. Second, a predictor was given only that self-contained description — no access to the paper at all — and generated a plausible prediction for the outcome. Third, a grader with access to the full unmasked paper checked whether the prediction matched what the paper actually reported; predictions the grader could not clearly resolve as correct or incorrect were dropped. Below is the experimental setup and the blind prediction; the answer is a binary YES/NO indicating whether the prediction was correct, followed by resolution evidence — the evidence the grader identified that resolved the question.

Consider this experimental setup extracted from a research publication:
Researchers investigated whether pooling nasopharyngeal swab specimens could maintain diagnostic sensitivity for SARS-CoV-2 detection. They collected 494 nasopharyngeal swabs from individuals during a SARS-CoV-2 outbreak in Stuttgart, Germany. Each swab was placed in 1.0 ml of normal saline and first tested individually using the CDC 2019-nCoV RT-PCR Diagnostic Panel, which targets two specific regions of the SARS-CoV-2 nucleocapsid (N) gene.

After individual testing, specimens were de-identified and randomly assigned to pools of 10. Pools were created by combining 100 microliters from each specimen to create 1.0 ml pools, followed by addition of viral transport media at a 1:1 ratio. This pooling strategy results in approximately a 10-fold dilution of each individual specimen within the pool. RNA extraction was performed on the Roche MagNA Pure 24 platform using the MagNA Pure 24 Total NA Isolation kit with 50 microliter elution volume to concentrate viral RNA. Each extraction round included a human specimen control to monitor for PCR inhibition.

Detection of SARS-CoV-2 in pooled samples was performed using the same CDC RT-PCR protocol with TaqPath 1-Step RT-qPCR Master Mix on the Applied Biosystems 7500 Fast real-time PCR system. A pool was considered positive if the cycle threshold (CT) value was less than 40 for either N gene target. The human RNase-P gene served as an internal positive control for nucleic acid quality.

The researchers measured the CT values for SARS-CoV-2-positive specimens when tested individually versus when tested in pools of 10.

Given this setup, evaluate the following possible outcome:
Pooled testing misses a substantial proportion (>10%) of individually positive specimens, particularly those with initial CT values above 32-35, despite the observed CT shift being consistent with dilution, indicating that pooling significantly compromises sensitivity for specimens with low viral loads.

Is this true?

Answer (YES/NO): NO